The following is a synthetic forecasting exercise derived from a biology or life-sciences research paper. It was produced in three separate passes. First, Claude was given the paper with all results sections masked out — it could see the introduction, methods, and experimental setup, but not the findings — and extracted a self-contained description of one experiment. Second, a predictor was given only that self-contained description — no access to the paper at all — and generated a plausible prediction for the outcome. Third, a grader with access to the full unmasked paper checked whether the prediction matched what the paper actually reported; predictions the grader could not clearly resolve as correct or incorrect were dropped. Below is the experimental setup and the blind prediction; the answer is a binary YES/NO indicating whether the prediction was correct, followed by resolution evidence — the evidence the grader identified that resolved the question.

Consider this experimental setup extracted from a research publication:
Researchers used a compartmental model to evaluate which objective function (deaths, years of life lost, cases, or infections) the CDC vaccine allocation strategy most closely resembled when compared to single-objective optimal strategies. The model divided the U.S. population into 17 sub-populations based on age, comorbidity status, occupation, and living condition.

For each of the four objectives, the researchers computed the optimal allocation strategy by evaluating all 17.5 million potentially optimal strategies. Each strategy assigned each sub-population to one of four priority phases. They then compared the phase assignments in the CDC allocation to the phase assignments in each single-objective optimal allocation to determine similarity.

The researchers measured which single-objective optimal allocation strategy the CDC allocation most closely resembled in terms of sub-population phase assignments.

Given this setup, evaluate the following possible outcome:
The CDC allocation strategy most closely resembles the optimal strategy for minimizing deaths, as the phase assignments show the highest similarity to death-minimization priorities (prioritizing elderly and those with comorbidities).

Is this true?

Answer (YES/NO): YES